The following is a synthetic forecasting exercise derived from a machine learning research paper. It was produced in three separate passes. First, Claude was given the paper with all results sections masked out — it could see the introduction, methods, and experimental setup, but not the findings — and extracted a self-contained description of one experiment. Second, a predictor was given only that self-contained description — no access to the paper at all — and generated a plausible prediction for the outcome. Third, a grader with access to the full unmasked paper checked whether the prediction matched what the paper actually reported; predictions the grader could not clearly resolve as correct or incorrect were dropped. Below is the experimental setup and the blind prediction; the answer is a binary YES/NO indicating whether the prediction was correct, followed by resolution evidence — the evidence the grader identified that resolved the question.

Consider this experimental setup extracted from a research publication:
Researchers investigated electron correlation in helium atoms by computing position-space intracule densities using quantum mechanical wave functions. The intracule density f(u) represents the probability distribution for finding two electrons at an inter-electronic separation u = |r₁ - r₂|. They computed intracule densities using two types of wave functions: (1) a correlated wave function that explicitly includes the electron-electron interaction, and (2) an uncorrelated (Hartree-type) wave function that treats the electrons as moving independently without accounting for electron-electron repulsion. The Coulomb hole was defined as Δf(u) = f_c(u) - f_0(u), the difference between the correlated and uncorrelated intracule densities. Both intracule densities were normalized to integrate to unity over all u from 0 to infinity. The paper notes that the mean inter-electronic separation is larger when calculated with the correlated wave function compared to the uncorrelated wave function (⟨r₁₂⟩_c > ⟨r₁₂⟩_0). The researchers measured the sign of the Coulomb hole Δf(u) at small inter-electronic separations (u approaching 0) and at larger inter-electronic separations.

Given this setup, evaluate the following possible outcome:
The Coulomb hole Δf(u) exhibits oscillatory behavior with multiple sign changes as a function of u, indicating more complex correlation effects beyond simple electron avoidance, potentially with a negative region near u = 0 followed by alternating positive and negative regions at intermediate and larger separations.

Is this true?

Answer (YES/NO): NO